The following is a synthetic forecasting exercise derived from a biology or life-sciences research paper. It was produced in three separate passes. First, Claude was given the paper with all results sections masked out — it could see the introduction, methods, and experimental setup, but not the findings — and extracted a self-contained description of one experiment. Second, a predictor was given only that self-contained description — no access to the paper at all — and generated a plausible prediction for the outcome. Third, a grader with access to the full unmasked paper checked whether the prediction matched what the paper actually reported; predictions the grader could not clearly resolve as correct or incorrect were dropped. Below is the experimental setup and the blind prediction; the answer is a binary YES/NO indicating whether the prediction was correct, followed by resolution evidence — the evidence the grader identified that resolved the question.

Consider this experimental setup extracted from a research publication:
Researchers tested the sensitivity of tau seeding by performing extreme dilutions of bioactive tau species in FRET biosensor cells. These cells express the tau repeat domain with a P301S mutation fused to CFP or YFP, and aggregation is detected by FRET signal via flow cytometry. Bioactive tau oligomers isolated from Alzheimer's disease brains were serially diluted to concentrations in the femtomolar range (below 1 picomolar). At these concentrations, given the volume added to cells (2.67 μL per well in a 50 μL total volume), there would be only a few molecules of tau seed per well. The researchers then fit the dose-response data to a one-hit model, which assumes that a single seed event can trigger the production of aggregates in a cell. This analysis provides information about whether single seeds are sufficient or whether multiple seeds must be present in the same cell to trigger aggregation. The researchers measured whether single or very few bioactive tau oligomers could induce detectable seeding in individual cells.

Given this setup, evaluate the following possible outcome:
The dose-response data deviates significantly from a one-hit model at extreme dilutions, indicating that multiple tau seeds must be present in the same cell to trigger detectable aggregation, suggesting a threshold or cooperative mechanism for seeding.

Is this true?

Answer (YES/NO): NO